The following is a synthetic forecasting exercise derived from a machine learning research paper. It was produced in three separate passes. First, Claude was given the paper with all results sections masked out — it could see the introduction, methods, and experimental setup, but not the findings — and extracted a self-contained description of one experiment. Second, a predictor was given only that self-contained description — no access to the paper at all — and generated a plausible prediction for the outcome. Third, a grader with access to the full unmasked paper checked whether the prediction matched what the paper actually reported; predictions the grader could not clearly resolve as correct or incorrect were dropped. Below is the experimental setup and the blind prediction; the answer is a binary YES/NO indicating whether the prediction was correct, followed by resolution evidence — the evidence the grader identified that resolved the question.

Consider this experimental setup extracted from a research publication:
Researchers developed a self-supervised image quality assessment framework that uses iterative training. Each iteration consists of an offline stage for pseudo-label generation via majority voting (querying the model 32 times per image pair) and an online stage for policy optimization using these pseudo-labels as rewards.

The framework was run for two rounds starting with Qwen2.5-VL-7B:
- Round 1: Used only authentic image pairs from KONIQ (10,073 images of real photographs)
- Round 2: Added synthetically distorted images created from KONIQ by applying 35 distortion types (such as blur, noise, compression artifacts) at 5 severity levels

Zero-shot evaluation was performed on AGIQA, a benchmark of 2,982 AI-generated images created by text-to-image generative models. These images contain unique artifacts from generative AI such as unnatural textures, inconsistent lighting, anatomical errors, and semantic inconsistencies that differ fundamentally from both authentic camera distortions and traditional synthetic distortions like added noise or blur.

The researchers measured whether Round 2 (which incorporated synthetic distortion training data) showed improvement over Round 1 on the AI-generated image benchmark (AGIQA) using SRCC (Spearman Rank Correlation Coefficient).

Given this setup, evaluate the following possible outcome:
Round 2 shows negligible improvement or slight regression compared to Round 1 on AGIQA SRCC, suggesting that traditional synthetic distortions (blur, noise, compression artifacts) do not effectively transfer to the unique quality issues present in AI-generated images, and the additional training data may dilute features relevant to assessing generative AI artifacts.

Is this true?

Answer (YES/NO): YES